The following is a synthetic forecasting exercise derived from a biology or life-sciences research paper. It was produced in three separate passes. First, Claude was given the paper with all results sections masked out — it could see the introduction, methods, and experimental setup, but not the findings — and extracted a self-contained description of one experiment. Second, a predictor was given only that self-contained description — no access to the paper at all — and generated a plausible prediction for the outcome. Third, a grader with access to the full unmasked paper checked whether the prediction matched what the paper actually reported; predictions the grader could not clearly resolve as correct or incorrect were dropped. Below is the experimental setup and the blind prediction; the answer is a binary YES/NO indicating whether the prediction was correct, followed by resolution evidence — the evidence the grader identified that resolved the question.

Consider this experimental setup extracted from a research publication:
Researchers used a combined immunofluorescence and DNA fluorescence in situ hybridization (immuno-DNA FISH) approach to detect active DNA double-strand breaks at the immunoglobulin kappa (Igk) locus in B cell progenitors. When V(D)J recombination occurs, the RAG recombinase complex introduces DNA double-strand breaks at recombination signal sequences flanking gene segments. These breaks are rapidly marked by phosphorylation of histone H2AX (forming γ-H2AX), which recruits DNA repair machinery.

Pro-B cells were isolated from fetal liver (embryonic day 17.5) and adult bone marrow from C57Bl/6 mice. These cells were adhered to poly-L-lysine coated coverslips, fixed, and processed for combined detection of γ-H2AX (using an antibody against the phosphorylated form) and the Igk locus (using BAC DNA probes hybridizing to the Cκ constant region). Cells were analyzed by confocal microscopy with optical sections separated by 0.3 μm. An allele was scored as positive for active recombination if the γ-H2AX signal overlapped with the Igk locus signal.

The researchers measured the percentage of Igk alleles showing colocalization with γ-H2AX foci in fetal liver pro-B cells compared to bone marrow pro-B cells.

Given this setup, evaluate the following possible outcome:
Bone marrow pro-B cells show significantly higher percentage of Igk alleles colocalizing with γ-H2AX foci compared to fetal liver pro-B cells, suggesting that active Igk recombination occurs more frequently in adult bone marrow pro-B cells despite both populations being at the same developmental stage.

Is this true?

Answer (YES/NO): NO